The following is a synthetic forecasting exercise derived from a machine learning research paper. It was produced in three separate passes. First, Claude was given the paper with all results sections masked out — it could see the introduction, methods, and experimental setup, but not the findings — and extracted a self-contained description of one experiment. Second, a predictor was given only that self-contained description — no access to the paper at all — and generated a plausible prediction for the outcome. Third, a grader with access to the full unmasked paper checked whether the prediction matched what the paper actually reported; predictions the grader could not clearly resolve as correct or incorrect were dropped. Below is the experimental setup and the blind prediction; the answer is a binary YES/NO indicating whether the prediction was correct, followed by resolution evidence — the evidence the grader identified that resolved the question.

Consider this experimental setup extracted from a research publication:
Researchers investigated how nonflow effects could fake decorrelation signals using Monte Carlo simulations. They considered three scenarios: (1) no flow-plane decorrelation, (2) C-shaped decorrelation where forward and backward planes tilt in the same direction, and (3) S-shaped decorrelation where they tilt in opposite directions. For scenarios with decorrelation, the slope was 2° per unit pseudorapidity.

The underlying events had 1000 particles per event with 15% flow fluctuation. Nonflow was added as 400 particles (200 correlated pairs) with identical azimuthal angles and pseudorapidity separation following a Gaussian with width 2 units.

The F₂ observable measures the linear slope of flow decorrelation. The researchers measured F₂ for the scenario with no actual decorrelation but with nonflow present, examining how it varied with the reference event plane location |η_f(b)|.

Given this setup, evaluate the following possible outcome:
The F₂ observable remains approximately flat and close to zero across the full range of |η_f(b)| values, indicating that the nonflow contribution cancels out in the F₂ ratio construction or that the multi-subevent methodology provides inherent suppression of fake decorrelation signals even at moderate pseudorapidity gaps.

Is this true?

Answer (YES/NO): NO